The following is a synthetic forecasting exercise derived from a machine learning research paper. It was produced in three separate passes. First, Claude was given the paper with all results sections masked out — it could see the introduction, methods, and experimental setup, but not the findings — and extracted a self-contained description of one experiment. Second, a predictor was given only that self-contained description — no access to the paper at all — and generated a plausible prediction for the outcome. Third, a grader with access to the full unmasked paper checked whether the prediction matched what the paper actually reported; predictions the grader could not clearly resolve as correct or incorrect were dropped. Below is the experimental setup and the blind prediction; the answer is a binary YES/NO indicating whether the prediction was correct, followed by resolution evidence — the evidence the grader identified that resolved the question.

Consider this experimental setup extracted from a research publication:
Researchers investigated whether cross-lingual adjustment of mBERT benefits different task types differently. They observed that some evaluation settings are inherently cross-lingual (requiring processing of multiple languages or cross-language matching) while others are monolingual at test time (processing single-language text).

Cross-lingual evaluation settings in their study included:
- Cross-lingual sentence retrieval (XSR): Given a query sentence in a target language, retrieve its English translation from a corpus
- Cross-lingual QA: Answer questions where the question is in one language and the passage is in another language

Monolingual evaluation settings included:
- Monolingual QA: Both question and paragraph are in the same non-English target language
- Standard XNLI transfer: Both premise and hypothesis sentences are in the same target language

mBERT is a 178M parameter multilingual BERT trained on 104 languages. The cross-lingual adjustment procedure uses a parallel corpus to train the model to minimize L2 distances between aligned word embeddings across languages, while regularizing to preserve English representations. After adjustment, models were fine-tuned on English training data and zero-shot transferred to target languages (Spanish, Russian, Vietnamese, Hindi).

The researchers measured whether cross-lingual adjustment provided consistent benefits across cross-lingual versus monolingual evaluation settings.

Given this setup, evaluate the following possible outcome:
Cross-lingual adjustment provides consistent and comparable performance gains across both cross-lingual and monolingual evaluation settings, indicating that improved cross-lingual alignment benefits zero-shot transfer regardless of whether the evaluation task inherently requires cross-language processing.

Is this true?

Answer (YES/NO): NO